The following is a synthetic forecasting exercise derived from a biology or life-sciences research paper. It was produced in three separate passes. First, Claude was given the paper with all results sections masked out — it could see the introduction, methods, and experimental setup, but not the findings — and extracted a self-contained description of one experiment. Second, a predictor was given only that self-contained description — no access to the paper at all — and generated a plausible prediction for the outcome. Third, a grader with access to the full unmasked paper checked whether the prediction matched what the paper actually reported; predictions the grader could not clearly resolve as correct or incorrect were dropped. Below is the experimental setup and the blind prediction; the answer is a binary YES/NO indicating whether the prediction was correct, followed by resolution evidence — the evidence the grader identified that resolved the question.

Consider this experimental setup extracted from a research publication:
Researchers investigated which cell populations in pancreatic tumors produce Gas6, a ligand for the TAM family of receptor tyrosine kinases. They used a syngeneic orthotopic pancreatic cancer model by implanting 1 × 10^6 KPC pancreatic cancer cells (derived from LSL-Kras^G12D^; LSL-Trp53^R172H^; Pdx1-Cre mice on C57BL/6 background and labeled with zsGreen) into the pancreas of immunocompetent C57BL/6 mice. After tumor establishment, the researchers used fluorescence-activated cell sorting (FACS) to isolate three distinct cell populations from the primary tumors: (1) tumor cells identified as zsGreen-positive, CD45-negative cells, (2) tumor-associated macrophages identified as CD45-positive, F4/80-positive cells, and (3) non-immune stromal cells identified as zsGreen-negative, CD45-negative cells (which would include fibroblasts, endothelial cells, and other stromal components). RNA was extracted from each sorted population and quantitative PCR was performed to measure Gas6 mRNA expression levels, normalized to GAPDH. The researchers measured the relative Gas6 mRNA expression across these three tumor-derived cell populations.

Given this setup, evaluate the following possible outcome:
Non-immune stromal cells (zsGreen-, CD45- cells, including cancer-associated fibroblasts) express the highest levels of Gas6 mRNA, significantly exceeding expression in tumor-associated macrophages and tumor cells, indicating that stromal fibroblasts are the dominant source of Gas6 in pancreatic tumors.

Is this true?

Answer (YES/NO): NO